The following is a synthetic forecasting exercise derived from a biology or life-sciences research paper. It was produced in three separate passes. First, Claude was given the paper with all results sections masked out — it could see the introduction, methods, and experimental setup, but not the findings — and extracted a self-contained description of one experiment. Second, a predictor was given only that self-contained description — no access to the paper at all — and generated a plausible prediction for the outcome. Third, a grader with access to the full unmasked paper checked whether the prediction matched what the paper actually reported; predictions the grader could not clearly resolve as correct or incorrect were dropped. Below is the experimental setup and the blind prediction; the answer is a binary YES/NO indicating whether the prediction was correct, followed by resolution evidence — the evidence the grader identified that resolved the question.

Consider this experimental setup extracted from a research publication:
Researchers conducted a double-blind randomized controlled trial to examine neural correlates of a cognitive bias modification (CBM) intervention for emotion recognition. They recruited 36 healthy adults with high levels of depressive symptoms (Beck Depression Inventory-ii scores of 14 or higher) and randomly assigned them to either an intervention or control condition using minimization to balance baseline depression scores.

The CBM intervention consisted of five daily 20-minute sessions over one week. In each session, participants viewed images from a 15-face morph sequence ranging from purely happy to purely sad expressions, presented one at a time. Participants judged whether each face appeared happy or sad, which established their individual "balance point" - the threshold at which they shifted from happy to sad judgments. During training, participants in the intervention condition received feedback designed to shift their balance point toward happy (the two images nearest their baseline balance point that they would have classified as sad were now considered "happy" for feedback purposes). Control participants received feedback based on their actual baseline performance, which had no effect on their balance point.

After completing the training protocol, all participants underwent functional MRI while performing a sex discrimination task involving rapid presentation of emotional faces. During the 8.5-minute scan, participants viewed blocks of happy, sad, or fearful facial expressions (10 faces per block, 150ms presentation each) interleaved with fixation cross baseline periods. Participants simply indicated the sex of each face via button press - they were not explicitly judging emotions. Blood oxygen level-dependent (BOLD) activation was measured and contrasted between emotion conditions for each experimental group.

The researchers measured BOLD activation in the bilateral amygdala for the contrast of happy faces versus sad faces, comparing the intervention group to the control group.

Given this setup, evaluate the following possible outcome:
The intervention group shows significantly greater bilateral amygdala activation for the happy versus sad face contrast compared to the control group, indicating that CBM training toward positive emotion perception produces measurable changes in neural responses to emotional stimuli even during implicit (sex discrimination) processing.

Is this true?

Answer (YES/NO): NO